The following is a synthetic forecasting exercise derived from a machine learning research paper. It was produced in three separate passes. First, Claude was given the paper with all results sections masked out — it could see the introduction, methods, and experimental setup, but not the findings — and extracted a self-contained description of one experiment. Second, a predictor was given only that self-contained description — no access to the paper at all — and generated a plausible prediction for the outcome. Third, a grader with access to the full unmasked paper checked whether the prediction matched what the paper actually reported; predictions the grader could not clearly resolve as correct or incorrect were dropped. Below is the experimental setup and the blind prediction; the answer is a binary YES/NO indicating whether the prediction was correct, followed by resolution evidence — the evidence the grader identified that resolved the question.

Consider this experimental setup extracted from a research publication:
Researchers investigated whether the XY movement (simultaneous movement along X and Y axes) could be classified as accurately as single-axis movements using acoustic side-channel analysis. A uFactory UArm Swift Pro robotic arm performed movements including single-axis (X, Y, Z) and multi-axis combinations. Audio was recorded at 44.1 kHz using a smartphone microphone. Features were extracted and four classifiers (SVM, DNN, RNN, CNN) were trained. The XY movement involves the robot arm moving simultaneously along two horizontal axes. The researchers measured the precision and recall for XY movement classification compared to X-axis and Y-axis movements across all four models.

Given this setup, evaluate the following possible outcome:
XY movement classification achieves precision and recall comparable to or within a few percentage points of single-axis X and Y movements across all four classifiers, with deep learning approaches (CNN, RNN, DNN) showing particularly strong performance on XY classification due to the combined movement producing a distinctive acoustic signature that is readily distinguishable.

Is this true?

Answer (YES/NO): YES